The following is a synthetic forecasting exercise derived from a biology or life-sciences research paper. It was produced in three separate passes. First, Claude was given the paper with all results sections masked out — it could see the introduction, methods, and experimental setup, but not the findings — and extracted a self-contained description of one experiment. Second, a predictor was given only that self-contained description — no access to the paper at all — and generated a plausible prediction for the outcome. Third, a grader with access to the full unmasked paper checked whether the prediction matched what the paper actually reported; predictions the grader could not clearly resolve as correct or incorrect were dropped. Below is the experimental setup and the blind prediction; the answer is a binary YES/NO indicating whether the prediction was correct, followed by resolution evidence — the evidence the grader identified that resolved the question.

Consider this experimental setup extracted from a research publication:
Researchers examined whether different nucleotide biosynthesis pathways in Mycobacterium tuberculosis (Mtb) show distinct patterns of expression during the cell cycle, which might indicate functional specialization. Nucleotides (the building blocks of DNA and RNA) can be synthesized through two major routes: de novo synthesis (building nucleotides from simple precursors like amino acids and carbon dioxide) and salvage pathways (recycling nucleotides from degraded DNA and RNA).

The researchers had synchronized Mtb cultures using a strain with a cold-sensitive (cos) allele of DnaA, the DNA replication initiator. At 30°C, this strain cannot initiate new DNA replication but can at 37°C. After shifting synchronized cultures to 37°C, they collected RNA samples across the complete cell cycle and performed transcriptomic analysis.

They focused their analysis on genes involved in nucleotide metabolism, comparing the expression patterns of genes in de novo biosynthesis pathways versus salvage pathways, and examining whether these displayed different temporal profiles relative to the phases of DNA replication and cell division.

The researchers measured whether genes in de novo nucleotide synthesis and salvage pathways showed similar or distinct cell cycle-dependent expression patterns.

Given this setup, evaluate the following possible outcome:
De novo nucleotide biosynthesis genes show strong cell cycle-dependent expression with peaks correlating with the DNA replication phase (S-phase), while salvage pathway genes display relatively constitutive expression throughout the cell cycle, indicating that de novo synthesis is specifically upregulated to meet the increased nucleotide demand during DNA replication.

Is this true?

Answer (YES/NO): NO